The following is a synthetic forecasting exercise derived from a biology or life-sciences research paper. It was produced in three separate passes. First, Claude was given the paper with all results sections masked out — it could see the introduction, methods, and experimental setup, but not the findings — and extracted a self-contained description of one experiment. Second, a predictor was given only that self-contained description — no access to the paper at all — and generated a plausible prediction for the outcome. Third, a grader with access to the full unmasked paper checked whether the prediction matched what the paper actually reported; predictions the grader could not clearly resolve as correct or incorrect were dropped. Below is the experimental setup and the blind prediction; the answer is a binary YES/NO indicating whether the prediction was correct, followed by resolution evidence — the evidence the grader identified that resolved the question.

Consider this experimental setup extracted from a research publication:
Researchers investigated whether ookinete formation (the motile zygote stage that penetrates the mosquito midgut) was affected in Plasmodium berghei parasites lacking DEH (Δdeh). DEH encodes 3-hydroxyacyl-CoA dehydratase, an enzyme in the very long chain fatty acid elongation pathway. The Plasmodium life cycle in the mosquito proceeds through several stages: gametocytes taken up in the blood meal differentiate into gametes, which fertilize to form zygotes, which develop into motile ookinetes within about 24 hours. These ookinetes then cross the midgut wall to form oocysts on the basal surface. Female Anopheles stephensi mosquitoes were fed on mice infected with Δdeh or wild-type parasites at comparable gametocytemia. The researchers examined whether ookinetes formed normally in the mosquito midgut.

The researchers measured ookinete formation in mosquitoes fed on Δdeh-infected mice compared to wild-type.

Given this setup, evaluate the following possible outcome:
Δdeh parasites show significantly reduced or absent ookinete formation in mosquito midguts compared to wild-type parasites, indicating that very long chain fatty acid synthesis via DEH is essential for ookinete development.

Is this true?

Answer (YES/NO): NO